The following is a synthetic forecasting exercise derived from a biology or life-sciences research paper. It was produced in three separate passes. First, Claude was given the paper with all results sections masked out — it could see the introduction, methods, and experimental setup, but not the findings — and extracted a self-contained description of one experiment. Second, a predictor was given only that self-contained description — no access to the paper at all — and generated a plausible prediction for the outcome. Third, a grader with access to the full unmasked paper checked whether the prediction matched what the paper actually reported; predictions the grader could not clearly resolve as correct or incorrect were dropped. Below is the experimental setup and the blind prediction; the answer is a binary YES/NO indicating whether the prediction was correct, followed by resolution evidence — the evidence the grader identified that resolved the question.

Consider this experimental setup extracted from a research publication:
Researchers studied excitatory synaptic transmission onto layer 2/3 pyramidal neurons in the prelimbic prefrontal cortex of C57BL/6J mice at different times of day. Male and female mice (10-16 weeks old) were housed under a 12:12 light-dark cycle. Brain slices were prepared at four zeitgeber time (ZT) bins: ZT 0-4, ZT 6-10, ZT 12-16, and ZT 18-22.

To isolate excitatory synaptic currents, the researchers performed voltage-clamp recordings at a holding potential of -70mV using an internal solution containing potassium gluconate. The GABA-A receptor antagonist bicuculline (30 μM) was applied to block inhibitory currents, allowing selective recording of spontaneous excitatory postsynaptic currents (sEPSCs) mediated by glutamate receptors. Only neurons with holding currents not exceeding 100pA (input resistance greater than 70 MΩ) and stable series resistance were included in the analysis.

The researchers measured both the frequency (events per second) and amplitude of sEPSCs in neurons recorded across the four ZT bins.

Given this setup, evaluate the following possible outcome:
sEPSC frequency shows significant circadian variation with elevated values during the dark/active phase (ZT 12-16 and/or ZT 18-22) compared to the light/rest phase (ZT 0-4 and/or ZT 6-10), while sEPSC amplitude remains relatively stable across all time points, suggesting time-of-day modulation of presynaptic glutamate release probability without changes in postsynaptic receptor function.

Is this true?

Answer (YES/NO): YES